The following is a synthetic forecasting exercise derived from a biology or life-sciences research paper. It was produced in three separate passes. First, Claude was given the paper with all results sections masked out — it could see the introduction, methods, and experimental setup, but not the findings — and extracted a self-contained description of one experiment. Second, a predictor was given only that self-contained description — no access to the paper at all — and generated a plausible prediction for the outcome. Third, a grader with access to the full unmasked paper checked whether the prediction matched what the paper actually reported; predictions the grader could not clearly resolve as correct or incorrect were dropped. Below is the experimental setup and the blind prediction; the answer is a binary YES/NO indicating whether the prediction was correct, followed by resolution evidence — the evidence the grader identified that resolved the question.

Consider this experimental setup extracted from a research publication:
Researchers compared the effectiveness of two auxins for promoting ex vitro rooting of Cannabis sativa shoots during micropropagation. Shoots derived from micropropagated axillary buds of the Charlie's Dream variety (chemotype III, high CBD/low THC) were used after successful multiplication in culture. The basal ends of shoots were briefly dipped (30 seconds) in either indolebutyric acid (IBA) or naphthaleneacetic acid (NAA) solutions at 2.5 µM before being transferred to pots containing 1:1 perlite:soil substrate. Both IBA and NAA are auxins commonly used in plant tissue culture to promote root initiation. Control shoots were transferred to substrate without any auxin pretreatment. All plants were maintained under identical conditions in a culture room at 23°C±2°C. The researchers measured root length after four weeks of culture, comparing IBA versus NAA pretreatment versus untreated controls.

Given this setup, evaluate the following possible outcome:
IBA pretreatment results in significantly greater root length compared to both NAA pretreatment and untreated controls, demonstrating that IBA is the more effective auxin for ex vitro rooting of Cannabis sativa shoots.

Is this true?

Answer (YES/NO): YES